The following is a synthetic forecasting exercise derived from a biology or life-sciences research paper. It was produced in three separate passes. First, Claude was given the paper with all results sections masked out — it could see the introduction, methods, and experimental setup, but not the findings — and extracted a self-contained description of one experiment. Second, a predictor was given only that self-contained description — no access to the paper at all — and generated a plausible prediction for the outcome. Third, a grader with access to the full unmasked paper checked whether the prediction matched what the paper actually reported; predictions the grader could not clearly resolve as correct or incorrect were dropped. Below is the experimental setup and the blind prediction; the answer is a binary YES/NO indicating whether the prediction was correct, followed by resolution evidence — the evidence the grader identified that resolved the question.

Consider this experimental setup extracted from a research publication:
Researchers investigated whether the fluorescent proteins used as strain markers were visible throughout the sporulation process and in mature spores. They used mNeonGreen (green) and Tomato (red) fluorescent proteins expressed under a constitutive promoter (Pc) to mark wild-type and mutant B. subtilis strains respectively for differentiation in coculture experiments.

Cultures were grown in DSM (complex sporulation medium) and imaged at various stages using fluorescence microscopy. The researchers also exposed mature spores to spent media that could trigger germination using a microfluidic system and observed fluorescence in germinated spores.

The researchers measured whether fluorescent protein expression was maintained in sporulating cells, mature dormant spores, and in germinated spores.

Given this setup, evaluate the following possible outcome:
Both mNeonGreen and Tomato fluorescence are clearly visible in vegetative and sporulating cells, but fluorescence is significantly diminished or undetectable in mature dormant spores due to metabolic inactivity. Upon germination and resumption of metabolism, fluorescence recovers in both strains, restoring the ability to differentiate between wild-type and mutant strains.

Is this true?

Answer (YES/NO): NO